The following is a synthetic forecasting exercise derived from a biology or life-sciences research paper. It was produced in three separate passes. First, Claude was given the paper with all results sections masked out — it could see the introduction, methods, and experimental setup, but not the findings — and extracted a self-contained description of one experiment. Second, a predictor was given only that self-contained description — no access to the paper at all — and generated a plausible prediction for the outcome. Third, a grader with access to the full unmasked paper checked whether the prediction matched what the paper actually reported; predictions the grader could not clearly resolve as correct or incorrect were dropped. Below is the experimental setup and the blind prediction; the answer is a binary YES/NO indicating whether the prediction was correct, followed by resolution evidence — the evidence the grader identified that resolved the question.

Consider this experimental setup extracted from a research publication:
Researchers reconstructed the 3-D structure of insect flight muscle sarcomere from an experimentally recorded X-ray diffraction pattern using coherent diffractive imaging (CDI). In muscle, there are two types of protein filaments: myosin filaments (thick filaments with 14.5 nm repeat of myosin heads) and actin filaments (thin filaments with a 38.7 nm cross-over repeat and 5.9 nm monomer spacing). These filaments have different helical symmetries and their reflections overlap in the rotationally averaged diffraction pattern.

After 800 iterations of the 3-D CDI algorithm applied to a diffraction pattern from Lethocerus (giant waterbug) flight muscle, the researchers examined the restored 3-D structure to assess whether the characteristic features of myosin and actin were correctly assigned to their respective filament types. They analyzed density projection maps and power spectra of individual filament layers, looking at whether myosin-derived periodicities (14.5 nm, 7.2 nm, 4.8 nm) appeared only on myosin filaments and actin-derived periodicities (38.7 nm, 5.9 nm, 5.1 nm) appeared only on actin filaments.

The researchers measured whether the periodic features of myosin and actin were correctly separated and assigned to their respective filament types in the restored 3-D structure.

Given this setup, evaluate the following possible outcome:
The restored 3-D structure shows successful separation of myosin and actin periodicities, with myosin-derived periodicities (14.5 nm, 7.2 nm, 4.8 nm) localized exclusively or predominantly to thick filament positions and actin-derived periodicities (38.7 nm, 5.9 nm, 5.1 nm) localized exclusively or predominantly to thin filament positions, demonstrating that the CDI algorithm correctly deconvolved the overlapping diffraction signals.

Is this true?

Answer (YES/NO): NO